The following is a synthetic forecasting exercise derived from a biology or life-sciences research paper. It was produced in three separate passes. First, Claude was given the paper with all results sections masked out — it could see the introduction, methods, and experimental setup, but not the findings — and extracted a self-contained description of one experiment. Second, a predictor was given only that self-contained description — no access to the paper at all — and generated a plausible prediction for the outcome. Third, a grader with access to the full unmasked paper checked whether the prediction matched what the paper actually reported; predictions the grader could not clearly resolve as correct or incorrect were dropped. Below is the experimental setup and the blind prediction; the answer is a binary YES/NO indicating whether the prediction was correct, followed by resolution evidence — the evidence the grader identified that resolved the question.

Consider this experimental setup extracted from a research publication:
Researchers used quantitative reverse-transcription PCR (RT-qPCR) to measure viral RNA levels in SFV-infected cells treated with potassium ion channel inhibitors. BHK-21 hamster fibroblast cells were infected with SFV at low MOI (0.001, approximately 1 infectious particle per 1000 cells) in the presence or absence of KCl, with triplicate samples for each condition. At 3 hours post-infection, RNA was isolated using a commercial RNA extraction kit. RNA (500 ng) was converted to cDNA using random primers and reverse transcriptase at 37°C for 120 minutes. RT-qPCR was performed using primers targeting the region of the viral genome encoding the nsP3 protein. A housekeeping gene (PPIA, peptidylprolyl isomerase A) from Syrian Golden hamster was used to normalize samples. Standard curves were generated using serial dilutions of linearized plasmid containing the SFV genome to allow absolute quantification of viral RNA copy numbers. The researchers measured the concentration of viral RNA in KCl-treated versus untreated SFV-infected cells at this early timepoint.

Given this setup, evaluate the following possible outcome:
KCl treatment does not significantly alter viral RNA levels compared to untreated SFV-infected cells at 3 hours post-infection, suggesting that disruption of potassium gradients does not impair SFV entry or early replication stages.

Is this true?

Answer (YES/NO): NO